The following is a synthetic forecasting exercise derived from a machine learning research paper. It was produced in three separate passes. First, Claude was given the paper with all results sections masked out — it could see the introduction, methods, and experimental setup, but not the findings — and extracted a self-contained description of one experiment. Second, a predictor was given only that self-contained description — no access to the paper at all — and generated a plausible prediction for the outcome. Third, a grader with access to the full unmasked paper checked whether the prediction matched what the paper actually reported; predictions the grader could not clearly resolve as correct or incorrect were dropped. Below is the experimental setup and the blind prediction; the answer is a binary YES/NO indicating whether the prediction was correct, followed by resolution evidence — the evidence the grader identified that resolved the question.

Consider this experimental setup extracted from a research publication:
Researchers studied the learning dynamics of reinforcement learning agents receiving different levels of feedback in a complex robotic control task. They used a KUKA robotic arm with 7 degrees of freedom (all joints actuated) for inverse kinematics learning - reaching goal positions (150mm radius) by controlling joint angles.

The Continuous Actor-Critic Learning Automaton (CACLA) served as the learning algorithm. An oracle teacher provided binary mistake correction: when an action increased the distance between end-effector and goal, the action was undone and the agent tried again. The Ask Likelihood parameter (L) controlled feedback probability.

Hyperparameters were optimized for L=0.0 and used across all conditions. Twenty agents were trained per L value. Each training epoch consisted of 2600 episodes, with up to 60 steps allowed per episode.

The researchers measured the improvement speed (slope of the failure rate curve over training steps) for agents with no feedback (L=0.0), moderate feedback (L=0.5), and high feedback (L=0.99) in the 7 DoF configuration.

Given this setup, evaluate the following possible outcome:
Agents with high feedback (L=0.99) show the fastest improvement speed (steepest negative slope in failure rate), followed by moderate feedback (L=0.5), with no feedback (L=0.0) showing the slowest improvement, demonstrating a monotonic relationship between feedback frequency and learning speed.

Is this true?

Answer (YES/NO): NO